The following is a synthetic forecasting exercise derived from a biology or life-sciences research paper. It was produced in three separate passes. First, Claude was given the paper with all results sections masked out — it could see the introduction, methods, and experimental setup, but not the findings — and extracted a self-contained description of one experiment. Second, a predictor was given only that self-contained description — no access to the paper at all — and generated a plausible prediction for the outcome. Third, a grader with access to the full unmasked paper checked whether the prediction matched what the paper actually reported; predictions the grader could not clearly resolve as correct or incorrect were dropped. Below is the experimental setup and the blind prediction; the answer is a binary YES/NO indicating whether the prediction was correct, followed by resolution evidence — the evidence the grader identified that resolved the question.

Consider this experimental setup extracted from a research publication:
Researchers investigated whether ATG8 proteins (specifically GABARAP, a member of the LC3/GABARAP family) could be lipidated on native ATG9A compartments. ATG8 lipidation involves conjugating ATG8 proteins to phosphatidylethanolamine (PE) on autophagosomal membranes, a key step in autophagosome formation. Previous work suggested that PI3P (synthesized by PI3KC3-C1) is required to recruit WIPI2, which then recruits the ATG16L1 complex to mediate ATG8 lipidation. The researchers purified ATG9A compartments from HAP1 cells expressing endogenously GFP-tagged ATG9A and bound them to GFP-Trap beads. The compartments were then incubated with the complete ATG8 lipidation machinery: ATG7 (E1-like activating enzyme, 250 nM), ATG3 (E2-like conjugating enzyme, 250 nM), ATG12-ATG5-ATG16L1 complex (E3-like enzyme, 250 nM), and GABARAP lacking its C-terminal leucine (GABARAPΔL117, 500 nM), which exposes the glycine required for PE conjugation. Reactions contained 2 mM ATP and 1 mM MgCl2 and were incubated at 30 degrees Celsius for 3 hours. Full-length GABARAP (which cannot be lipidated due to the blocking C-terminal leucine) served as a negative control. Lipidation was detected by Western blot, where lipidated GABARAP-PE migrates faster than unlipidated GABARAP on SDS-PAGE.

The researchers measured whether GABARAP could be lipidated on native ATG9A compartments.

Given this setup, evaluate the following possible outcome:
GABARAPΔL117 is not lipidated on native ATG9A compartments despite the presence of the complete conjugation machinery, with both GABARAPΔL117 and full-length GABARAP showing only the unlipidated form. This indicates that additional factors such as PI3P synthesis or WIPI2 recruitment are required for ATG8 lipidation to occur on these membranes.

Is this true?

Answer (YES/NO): NO